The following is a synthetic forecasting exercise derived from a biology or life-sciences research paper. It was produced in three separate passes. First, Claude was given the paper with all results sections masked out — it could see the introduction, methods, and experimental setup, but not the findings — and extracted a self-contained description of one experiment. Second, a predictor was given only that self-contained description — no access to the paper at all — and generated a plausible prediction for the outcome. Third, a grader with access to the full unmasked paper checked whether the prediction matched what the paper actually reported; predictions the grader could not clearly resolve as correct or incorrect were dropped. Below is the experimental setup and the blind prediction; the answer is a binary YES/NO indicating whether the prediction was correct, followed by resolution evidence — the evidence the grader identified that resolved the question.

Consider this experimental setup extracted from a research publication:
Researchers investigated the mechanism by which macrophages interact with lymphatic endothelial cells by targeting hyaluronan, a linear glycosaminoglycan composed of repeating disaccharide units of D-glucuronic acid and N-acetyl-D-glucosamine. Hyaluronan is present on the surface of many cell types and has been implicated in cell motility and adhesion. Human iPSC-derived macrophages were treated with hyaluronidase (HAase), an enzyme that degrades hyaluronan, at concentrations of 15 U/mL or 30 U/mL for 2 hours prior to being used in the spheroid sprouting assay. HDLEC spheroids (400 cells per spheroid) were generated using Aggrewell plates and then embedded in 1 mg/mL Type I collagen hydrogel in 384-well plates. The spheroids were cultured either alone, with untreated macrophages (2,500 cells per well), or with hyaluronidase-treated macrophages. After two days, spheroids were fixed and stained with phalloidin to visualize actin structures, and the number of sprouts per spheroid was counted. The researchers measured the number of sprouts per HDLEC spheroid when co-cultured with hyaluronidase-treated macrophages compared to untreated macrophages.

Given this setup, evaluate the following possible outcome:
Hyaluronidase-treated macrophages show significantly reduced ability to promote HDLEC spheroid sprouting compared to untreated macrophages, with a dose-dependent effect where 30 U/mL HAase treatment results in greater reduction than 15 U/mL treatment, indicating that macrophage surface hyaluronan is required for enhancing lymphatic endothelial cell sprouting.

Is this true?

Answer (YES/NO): NO